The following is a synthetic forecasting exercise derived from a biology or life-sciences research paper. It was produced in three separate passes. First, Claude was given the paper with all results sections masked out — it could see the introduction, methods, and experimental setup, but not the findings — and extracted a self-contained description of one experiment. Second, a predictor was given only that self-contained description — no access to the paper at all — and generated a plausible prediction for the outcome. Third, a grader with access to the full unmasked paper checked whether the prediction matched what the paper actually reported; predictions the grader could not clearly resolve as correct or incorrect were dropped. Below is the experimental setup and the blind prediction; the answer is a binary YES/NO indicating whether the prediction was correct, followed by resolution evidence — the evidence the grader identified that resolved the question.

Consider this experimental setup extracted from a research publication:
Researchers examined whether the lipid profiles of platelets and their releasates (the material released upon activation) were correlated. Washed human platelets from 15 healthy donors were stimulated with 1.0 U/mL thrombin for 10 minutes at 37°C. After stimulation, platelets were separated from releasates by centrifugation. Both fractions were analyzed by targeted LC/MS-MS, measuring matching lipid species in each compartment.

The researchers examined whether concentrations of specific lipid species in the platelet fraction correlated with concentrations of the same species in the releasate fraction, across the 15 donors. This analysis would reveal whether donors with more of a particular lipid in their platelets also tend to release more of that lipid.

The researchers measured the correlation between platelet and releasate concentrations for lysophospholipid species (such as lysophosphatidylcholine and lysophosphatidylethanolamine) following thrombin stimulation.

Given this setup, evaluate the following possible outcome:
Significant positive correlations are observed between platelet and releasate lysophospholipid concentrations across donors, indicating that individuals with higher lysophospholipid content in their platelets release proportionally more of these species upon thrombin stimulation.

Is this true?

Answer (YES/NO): NO